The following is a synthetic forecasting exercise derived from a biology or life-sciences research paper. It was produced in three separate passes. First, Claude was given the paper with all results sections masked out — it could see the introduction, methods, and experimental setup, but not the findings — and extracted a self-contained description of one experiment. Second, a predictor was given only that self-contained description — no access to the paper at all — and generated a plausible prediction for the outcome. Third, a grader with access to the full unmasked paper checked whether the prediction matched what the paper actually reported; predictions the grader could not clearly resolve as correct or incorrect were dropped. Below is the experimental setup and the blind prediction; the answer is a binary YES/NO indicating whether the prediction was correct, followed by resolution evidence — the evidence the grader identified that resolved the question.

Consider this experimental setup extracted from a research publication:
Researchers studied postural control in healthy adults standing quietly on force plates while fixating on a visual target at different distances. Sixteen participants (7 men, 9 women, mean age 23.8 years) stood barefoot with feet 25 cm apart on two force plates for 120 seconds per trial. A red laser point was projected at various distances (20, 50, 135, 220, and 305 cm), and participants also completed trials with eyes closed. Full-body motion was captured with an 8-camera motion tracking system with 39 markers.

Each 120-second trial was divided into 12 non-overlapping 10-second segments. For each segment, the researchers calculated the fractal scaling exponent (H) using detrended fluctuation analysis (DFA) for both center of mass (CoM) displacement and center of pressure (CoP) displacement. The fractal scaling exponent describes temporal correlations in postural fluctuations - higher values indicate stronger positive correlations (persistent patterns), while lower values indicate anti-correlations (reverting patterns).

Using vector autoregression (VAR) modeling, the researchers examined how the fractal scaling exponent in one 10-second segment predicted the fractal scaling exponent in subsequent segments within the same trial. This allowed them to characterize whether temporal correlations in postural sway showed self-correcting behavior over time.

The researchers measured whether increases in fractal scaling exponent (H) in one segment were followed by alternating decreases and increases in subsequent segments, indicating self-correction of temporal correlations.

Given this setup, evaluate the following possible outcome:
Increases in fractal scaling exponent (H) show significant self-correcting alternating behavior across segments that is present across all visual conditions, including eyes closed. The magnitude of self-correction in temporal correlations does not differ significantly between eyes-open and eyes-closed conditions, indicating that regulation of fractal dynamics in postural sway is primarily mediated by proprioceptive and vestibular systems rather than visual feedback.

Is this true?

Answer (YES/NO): NO